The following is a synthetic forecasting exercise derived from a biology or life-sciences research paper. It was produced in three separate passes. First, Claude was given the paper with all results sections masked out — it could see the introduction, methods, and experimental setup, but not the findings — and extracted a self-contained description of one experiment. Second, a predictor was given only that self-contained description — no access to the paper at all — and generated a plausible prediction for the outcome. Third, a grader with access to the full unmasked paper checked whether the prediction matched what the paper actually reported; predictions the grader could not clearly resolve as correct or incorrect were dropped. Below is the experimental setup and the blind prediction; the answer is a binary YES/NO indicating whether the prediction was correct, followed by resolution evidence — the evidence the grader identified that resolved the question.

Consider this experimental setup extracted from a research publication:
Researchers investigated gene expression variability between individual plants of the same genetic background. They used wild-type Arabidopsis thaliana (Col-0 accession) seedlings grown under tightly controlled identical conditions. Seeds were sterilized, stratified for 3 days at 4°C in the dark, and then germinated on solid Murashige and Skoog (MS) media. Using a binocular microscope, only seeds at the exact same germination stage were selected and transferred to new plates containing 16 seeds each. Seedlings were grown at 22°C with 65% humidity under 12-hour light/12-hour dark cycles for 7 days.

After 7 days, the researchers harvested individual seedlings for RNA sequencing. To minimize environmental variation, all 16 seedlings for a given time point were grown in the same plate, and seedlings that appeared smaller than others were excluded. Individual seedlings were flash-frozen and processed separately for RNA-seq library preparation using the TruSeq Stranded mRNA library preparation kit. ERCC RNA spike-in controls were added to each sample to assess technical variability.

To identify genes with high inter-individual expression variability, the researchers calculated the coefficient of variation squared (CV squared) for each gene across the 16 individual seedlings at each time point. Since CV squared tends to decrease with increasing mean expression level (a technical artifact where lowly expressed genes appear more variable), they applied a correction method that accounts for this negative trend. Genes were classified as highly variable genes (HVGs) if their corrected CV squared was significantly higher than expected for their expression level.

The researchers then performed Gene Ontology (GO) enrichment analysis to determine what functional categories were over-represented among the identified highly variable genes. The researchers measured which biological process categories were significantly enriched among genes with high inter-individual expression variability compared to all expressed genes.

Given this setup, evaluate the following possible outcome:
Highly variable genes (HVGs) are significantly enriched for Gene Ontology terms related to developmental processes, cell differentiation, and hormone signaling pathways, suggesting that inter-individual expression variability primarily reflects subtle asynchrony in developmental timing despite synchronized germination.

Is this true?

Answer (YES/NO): NO